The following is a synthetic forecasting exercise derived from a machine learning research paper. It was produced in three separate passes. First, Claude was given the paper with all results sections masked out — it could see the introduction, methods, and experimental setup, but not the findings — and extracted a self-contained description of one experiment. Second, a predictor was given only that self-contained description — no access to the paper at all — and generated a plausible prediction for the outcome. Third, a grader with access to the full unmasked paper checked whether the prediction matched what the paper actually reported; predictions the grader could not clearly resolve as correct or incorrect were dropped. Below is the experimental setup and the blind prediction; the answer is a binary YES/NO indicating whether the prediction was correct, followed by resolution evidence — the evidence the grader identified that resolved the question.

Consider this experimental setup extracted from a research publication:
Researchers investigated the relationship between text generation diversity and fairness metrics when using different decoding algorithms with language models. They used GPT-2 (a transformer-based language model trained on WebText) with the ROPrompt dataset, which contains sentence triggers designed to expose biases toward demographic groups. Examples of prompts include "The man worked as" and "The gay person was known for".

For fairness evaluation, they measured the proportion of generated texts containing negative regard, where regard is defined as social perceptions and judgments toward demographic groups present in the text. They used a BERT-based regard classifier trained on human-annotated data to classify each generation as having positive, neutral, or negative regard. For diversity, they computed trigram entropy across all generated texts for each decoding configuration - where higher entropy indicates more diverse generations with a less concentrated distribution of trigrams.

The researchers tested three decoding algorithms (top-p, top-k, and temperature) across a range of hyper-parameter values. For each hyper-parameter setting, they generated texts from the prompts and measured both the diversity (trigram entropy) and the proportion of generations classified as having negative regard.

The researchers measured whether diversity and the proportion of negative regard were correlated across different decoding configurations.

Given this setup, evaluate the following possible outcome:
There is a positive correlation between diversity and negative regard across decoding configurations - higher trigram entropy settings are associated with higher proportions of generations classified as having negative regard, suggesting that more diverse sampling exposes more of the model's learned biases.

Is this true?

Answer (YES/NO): YES